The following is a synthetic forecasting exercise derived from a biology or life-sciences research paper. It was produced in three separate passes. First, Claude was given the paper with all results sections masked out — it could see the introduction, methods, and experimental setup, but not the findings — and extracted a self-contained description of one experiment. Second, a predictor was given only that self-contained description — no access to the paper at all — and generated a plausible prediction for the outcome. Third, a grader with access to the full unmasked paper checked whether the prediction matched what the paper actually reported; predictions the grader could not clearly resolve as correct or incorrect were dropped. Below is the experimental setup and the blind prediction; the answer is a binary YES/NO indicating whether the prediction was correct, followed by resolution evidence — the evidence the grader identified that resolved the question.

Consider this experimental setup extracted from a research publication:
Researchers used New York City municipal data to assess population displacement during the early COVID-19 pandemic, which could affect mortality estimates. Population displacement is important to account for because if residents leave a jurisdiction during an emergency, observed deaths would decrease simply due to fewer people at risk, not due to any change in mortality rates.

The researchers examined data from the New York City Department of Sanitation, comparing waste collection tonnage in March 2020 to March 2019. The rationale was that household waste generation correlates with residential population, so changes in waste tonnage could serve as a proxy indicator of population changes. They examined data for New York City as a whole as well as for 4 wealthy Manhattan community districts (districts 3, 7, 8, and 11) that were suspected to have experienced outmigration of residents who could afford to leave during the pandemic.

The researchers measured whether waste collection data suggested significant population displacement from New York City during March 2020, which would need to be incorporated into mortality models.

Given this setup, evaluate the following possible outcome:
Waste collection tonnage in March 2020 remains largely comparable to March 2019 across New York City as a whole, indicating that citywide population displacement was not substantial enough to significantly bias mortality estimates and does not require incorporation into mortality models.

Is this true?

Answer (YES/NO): YES